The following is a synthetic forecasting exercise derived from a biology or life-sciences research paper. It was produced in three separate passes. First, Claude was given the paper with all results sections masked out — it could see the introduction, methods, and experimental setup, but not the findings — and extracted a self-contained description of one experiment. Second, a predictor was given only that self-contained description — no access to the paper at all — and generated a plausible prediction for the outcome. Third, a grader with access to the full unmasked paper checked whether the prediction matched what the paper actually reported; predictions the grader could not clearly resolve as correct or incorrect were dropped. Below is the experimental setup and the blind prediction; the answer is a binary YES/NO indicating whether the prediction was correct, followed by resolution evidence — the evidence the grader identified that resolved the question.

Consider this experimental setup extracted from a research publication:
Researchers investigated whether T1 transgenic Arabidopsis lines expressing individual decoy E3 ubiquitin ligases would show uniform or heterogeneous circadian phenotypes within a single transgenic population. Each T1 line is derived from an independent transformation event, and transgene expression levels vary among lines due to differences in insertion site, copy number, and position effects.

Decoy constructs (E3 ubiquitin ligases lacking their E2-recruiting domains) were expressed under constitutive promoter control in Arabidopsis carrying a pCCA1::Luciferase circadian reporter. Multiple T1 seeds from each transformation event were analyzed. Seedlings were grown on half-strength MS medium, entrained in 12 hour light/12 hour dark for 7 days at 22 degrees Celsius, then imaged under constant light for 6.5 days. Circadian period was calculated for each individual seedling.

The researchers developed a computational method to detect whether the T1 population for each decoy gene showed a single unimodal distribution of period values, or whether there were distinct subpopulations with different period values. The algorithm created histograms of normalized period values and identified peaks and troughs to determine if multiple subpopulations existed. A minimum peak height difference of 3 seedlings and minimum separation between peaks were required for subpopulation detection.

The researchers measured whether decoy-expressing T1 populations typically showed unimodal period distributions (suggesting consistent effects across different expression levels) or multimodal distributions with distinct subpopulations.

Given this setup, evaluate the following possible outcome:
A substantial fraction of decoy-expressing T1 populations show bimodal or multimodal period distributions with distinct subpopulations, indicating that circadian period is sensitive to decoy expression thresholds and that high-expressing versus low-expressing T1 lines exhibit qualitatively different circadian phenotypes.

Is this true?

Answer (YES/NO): NO